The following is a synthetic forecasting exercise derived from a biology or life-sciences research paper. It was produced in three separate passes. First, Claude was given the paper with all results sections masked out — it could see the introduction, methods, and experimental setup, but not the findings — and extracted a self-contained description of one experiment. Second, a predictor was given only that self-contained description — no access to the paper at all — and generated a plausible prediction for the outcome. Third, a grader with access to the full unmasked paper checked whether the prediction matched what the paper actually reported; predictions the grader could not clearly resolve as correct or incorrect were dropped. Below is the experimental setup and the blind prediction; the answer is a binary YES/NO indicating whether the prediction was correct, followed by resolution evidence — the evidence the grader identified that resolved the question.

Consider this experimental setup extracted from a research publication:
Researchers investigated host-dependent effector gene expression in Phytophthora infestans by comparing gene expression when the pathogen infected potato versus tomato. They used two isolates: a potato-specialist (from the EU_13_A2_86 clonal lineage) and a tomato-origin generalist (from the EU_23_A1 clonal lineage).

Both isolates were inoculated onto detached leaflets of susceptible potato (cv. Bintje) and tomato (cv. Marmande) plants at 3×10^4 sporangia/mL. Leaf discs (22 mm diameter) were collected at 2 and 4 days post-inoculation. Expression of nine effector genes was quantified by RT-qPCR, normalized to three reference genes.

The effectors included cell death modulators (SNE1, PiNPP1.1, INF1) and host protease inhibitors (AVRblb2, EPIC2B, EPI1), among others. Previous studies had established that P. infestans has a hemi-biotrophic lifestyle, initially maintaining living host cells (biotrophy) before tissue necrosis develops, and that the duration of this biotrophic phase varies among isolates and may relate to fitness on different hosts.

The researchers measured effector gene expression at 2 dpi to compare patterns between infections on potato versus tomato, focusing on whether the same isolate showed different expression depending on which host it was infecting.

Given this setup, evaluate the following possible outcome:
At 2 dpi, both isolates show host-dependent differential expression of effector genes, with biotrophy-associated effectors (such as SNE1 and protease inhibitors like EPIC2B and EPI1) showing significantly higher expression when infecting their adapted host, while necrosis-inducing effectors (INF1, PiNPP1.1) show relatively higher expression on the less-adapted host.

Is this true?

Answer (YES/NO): NO